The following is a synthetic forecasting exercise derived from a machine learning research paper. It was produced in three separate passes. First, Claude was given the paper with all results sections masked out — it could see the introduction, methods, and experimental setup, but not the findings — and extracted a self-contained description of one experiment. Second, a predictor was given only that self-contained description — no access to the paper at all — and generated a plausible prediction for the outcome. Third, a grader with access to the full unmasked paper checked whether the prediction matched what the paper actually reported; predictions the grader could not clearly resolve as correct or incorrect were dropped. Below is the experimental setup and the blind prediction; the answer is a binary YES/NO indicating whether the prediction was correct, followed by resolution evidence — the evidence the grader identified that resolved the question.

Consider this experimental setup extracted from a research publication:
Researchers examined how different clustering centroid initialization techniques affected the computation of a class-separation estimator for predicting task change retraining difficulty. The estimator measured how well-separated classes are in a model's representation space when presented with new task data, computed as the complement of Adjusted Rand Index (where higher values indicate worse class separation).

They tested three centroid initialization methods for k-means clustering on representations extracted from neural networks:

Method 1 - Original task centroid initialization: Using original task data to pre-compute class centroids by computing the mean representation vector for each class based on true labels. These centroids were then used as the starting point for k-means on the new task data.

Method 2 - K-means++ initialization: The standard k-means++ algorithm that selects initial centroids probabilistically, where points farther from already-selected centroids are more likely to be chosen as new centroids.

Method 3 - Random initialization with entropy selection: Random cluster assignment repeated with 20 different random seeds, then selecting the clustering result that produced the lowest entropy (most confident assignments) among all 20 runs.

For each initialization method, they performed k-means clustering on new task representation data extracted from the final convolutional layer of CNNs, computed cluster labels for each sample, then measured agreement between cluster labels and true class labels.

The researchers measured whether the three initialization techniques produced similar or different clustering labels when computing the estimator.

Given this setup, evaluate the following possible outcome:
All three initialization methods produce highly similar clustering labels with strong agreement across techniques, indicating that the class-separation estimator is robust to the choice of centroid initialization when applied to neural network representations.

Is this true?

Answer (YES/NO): YES